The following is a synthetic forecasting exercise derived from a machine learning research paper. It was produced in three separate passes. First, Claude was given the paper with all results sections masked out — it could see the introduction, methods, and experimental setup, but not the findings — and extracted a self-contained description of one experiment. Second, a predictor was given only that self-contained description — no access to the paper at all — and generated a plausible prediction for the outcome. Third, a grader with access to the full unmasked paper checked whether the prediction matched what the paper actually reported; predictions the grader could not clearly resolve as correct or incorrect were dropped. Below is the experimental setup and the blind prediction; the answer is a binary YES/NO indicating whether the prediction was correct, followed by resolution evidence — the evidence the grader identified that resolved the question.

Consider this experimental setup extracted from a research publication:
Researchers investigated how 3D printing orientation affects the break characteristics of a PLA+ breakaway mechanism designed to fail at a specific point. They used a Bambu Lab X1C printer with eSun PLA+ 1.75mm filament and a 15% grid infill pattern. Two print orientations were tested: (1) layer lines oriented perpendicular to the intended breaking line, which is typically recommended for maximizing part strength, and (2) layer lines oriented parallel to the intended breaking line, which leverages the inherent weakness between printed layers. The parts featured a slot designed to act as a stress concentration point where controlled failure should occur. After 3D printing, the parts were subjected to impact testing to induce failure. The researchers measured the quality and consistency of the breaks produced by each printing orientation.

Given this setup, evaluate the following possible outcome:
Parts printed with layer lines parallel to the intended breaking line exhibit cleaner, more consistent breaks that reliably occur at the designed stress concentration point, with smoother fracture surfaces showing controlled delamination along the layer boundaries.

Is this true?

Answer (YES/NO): YES